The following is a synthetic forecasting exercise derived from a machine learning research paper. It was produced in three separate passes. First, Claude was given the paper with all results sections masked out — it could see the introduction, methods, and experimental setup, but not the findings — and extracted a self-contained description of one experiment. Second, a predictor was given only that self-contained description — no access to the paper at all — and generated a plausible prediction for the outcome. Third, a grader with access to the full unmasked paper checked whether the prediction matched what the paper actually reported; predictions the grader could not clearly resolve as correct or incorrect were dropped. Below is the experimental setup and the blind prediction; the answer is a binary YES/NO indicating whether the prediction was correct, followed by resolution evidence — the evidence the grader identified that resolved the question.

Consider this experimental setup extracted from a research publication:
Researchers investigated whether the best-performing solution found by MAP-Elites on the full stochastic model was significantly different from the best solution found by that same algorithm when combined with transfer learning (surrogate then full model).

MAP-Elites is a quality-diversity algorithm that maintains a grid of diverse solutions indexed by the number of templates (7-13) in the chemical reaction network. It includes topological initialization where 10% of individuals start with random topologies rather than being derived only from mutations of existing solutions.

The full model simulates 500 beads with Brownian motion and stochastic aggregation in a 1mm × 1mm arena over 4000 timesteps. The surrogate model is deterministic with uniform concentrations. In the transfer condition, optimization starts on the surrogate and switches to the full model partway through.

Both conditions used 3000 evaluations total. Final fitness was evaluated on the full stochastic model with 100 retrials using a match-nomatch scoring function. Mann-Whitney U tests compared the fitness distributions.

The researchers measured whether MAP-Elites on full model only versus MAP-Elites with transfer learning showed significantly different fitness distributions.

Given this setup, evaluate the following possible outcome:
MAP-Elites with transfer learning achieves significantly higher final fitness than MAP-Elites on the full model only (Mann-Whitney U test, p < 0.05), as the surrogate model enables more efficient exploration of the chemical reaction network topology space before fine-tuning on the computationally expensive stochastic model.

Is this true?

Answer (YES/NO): NO